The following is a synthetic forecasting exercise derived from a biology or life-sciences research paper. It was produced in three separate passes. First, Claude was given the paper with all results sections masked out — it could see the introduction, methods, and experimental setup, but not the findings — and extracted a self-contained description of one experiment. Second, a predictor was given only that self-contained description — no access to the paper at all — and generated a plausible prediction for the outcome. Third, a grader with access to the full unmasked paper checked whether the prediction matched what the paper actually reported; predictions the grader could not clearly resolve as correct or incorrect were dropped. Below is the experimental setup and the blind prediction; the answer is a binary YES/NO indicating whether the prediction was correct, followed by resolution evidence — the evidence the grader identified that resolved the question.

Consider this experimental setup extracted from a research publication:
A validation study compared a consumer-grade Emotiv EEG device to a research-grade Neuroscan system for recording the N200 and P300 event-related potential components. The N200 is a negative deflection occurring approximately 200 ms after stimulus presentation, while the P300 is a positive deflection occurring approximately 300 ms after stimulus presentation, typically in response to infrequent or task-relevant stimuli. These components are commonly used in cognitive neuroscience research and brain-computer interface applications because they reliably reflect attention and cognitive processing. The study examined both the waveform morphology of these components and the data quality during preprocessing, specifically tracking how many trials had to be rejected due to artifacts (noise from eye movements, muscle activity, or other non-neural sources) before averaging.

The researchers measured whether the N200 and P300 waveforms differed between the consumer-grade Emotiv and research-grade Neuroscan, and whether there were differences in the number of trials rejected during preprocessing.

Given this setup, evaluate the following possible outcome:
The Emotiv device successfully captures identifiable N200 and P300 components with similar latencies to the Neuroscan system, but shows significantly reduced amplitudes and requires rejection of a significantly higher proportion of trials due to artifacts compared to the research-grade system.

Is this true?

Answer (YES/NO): NO